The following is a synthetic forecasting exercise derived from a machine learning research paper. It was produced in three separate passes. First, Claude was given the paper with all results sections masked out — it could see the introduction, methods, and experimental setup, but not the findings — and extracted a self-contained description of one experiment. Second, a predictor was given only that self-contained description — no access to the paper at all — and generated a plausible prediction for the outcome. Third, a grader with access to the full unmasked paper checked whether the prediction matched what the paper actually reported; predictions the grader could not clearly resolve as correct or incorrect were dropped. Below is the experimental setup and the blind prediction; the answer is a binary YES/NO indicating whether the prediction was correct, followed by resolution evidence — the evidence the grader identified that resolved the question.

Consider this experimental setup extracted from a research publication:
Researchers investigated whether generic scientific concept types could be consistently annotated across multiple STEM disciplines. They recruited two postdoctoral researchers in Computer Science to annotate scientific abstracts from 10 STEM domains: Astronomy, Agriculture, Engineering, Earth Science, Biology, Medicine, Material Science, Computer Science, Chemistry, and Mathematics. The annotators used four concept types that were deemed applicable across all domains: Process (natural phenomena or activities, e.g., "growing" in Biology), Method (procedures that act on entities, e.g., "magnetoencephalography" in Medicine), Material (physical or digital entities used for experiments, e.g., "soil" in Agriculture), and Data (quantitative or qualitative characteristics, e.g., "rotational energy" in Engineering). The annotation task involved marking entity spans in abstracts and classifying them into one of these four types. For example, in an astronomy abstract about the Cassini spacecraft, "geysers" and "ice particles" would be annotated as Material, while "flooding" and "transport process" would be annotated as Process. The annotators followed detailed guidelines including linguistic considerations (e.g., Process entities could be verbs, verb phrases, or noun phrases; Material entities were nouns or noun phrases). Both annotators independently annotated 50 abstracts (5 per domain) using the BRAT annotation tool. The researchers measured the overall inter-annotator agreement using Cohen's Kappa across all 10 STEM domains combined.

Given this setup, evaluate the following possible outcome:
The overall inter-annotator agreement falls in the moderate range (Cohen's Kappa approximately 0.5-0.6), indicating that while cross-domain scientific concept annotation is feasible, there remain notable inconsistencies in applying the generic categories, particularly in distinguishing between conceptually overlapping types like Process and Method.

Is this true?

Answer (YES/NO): YES